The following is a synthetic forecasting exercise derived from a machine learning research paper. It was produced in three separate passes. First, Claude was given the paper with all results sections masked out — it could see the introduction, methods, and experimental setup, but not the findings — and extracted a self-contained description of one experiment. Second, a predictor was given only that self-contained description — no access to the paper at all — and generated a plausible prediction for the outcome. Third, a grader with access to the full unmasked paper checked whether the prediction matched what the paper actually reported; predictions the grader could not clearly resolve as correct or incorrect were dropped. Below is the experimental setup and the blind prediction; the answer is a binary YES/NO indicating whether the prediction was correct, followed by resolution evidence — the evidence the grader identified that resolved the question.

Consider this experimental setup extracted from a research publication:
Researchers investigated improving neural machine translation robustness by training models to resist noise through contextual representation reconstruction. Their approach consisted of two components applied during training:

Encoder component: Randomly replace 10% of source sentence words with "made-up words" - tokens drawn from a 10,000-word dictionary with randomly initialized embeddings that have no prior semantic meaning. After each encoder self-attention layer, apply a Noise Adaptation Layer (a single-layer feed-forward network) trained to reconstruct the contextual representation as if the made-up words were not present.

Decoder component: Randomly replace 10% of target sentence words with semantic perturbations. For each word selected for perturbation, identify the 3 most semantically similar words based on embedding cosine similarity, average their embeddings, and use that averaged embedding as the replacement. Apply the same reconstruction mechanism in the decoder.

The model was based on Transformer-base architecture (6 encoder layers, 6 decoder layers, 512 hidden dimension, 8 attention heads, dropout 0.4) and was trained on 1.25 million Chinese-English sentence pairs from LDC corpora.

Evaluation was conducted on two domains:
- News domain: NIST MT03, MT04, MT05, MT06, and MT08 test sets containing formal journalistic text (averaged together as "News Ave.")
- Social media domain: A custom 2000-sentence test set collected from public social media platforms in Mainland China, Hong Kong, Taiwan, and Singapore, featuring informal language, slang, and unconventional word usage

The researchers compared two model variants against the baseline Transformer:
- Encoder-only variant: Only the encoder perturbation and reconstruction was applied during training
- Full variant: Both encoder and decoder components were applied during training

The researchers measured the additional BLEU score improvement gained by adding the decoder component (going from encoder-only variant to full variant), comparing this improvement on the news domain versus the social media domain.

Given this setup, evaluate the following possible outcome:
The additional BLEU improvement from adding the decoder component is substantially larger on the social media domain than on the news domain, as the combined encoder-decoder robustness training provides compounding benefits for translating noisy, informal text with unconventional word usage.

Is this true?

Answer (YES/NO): NO